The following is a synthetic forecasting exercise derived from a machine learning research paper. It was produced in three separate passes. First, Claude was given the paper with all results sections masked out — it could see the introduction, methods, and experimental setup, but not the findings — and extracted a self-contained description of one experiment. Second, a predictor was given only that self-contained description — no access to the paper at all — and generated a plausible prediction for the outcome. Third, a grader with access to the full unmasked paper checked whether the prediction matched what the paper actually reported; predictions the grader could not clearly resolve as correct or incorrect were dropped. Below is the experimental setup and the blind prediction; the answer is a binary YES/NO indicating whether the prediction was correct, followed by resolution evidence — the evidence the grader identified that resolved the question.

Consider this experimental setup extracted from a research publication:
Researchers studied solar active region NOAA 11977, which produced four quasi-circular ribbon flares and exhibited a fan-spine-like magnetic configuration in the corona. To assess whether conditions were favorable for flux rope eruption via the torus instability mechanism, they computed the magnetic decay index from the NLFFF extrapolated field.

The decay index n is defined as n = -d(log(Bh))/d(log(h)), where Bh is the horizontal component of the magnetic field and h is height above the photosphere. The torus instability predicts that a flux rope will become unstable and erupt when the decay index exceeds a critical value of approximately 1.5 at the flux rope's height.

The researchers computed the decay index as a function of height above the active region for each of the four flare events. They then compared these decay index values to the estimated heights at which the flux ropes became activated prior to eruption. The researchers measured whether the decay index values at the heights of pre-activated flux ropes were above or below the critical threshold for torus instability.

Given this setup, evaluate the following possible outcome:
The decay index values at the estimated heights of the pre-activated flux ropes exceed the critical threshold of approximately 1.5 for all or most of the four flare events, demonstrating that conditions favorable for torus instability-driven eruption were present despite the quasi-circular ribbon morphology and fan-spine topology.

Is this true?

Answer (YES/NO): NO